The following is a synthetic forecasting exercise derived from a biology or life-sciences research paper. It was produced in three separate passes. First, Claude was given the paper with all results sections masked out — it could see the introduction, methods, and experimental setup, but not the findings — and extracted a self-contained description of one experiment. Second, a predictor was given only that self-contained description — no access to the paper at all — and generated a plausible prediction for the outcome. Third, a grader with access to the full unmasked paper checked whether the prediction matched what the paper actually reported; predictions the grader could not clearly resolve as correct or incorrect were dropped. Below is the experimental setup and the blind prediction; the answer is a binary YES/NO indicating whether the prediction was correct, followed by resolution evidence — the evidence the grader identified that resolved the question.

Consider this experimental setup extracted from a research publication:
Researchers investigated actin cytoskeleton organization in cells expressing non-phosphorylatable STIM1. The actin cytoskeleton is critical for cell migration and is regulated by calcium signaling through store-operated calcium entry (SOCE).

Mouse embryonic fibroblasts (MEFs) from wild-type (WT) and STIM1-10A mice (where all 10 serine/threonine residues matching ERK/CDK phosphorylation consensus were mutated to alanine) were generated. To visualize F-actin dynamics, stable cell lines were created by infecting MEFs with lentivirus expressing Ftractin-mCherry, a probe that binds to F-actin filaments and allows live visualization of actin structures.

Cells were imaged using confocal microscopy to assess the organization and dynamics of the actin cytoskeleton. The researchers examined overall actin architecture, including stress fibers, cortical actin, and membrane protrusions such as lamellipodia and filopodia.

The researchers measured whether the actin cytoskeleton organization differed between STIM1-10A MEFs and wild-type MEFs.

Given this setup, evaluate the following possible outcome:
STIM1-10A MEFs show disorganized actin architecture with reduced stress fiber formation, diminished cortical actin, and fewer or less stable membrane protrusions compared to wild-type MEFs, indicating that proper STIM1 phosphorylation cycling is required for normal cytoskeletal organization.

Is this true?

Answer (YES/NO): NO